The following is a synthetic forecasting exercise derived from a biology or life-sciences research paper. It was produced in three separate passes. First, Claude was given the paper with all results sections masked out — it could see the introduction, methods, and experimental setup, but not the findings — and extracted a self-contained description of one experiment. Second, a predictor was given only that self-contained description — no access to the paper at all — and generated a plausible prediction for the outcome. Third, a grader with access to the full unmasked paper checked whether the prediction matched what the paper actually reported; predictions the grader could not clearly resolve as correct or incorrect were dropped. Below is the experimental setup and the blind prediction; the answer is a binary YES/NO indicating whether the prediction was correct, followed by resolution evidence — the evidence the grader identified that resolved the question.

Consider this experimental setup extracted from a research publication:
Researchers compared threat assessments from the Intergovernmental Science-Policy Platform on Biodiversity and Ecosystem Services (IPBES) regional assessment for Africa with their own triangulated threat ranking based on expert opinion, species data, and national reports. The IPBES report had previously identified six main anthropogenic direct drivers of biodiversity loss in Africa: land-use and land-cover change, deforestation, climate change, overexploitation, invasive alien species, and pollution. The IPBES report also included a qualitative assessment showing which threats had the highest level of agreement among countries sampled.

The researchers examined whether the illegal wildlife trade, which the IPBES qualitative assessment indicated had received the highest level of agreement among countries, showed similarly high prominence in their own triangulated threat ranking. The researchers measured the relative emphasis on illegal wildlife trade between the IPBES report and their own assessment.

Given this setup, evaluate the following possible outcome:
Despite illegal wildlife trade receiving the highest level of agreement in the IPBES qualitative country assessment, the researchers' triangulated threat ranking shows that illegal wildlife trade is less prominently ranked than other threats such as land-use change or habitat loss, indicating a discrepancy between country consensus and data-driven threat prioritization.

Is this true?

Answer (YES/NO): YES